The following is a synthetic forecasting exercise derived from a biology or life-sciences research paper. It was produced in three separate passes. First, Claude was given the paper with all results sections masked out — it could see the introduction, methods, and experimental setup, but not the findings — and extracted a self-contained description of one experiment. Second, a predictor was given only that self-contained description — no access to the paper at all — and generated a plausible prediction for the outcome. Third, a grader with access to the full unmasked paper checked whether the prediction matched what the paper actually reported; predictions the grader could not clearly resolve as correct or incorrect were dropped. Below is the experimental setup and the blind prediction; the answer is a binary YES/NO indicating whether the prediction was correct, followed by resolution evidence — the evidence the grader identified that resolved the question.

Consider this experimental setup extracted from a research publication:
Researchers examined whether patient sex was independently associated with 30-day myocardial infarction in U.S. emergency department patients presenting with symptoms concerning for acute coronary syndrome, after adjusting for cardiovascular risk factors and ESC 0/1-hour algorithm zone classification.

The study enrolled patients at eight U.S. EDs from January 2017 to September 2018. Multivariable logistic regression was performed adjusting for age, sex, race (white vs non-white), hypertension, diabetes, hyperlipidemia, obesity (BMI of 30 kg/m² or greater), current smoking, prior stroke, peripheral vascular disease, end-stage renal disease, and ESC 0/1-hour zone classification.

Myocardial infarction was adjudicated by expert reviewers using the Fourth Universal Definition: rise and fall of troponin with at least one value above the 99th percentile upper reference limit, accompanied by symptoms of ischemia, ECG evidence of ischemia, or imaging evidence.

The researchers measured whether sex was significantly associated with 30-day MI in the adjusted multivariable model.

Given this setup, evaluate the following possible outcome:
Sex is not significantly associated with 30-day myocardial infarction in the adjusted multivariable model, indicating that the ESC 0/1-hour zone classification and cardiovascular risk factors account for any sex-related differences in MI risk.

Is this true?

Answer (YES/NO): NO